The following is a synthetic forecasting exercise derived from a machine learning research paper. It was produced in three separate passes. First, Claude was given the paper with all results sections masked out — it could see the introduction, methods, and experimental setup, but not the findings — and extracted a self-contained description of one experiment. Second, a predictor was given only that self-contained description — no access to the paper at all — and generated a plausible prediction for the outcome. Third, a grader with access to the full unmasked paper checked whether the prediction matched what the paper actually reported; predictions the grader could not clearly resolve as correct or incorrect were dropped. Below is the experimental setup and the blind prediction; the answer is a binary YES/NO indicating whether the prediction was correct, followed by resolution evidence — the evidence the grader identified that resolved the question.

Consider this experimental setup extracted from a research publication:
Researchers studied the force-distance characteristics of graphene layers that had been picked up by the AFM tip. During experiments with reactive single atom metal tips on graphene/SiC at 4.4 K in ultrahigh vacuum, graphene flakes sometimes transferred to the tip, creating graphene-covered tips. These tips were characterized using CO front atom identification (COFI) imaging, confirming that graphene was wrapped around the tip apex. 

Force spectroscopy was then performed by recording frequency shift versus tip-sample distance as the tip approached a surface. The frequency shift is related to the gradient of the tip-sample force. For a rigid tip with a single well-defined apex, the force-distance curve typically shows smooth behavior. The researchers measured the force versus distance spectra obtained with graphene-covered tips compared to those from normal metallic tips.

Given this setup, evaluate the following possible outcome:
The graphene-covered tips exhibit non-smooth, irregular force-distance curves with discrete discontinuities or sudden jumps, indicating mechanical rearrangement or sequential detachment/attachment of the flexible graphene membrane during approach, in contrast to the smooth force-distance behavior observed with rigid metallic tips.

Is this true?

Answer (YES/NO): NO